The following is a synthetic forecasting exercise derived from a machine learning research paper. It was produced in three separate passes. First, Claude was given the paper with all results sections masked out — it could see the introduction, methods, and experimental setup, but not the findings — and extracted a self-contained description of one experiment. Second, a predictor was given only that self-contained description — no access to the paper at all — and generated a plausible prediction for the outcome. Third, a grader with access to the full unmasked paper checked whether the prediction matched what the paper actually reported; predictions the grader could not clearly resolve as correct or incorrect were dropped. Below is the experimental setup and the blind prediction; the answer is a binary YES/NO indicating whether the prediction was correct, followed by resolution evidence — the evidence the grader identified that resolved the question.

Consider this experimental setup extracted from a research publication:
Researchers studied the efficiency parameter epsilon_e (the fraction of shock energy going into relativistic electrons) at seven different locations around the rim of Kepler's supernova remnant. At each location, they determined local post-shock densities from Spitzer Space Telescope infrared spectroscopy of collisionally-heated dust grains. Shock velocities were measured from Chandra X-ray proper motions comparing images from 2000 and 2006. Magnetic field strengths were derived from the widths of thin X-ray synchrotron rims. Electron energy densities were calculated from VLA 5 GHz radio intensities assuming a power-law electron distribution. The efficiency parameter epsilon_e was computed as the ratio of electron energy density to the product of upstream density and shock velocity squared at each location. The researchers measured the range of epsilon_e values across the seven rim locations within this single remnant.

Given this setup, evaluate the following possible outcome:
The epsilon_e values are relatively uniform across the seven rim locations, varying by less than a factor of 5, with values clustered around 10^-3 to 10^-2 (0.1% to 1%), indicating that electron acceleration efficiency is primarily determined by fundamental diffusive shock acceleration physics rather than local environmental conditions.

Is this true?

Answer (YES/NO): NO